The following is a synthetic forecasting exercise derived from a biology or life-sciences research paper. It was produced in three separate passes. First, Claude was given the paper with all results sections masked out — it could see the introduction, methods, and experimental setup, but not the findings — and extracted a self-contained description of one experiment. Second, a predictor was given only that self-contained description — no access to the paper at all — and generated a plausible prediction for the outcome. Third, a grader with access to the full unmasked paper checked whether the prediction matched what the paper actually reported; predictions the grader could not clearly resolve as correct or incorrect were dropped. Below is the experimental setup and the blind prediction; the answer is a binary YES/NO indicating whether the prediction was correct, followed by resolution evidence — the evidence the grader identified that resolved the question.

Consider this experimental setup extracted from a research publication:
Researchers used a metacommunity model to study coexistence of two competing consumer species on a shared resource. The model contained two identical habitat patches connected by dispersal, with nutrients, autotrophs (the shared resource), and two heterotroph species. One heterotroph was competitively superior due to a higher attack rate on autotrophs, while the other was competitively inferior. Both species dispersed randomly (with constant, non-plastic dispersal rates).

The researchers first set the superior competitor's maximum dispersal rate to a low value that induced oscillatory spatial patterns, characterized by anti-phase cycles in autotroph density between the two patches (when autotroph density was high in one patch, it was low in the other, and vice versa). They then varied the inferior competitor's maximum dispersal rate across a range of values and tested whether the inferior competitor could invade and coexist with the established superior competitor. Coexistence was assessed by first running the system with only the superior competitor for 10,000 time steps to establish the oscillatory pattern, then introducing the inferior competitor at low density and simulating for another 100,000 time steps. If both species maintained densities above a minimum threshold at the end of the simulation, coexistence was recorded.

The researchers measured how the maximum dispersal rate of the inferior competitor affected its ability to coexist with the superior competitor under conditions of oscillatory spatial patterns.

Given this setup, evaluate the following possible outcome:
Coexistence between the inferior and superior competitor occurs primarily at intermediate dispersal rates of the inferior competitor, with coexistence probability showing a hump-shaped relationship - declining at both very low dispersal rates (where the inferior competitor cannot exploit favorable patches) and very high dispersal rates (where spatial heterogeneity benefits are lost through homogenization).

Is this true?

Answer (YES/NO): YES